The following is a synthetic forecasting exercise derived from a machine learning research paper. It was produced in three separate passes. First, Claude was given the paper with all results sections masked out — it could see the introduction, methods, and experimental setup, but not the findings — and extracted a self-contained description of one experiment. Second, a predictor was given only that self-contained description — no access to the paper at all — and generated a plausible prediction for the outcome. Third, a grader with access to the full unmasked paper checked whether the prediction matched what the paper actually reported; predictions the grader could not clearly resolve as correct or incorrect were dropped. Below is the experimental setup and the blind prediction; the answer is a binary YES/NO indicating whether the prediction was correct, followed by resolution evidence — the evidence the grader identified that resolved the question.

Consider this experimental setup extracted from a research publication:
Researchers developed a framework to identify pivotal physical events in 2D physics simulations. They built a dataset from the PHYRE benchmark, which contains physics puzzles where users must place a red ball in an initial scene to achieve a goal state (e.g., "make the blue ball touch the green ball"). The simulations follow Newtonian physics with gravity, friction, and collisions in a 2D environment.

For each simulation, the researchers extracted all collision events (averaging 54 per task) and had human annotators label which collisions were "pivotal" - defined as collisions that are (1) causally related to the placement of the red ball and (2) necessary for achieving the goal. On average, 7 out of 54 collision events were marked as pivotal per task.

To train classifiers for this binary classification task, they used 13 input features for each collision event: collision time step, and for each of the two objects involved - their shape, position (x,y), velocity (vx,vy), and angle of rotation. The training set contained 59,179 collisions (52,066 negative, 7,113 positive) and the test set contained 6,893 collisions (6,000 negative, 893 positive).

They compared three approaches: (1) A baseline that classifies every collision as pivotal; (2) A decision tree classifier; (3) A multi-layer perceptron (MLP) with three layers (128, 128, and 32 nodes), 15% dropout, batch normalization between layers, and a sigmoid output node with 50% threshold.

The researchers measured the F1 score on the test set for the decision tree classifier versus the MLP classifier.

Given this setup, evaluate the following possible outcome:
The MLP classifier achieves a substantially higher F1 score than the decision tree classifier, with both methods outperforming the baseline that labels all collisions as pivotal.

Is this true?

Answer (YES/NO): NO